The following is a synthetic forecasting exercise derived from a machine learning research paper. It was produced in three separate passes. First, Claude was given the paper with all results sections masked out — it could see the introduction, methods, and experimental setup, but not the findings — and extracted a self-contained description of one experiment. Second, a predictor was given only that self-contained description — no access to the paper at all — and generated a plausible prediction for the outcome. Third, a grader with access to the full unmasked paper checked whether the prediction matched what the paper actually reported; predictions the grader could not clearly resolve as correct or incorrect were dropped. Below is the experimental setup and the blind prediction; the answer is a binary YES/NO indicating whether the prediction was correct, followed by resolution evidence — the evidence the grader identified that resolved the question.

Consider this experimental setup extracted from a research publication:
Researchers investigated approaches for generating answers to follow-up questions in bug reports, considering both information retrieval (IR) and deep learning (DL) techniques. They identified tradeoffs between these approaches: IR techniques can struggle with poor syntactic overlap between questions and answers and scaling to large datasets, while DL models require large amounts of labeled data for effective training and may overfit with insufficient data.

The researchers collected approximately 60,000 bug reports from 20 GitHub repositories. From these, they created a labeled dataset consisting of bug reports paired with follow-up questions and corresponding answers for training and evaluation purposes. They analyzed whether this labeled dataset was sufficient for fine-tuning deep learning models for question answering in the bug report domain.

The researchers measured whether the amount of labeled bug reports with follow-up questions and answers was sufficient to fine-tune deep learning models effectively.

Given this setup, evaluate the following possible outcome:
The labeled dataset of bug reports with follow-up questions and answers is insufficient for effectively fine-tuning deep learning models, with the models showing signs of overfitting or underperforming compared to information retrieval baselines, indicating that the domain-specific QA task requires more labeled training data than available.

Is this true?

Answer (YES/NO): NO